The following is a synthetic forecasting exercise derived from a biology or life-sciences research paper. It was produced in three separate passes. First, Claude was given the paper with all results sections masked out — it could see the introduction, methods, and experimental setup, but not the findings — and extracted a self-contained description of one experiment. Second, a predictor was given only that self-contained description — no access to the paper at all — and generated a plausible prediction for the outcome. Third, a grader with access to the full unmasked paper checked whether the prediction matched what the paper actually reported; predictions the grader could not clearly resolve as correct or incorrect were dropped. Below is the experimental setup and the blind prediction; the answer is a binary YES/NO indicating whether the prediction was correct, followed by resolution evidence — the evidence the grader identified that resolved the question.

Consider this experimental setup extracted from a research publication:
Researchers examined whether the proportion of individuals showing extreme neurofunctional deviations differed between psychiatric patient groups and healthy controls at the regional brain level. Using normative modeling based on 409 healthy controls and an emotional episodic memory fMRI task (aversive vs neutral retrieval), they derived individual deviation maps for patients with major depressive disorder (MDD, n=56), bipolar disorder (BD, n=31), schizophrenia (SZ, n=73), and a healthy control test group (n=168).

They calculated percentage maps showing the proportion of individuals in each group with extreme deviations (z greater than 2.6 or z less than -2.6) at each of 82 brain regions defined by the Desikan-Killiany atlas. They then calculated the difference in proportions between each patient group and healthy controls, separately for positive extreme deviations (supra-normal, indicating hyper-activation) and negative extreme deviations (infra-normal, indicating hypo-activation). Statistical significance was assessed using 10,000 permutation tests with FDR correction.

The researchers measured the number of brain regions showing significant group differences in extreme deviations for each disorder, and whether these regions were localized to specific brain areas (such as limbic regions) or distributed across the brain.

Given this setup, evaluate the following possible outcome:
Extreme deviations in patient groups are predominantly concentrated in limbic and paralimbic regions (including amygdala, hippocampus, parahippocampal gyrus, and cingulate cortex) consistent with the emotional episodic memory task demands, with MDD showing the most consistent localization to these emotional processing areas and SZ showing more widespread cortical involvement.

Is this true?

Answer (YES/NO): NO